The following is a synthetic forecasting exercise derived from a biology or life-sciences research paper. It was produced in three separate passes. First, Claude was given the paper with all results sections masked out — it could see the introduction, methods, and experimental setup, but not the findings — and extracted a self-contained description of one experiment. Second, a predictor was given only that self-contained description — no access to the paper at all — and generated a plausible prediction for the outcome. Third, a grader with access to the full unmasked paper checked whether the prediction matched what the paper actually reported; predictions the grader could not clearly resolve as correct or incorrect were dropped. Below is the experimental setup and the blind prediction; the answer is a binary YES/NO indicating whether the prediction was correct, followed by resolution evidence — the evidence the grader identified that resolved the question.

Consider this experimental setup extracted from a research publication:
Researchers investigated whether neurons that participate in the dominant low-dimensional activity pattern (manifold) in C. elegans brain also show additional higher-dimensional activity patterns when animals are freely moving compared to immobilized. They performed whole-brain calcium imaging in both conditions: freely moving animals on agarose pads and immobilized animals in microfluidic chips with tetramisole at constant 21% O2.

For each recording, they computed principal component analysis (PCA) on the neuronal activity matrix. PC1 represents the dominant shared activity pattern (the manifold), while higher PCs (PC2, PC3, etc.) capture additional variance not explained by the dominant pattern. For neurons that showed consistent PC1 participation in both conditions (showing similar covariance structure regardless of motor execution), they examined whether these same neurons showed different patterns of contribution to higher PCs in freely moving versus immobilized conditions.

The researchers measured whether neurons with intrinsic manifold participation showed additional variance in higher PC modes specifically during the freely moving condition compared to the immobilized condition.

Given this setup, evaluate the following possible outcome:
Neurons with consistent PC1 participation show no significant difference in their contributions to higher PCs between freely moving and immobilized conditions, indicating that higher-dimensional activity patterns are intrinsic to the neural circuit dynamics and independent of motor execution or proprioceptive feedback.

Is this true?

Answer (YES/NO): NO